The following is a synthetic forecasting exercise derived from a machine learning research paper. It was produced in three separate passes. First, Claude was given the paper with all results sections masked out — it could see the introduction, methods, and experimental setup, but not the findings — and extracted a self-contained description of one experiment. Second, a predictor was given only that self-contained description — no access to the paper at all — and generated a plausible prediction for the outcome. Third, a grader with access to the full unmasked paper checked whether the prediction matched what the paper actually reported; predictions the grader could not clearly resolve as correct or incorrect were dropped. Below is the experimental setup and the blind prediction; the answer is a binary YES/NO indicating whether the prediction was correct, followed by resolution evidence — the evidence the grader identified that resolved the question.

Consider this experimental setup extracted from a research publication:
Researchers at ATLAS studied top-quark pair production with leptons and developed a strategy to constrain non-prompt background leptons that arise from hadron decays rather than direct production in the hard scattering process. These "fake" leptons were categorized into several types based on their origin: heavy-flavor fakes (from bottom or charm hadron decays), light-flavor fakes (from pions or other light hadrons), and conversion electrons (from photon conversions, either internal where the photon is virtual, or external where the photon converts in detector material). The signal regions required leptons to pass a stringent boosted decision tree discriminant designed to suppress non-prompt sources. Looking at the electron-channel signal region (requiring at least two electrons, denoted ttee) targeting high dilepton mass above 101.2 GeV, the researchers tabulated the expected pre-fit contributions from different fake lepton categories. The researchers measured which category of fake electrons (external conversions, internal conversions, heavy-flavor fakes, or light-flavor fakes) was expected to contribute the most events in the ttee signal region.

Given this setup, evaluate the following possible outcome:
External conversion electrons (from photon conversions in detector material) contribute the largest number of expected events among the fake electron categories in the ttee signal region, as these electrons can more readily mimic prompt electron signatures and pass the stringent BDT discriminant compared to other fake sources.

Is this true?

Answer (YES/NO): NO